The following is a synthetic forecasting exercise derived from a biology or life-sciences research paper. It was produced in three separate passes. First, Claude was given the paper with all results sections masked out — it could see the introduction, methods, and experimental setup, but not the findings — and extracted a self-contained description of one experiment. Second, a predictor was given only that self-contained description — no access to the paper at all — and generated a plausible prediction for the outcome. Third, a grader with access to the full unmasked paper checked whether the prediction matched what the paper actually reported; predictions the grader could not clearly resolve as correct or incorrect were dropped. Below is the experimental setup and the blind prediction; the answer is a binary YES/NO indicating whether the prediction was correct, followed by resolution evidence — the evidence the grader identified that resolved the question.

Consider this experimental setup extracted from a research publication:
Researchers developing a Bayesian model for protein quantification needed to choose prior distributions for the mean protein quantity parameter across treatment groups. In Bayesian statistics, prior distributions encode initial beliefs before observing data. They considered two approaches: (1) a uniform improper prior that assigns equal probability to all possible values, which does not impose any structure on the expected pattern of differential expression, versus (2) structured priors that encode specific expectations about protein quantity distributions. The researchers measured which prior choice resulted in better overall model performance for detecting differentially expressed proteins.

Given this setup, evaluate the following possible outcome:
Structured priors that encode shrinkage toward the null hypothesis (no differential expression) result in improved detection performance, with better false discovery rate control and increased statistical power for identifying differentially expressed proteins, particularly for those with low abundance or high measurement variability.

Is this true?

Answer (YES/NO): NO